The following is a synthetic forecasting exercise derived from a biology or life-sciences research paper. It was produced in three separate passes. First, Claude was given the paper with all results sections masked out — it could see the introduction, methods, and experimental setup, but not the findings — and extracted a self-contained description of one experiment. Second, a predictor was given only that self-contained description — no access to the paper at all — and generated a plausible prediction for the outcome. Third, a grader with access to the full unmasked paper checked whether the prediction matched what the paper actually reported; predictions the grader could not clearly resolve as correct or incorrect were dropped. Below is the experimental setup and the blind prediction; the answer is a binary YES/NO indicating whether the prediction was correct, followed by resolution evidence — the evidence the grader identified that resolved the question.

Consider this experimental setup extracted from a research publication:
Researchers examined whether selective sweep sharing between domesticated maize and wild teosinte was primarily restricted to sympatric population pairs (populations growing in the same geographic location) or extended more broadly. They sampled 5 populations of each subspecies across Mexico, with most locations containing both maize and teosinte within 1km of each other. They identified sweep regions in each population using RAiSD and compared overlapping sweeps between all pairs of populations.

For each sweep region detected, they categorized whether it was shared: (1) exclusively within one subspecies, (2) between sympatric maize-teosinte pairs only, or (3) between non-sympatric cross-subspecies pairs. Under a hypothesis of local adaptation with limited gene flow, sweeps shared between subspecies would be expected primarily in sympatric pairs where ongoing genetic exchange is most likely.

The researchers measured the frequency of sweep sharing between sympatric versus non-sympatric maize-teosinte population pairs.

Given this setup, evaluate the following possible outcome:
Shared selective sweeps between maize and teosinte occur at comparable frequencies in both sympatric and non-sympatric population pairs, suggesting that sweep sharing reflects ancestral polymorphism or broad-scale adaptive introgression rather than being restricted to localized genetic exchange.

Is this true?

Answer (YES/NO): YES